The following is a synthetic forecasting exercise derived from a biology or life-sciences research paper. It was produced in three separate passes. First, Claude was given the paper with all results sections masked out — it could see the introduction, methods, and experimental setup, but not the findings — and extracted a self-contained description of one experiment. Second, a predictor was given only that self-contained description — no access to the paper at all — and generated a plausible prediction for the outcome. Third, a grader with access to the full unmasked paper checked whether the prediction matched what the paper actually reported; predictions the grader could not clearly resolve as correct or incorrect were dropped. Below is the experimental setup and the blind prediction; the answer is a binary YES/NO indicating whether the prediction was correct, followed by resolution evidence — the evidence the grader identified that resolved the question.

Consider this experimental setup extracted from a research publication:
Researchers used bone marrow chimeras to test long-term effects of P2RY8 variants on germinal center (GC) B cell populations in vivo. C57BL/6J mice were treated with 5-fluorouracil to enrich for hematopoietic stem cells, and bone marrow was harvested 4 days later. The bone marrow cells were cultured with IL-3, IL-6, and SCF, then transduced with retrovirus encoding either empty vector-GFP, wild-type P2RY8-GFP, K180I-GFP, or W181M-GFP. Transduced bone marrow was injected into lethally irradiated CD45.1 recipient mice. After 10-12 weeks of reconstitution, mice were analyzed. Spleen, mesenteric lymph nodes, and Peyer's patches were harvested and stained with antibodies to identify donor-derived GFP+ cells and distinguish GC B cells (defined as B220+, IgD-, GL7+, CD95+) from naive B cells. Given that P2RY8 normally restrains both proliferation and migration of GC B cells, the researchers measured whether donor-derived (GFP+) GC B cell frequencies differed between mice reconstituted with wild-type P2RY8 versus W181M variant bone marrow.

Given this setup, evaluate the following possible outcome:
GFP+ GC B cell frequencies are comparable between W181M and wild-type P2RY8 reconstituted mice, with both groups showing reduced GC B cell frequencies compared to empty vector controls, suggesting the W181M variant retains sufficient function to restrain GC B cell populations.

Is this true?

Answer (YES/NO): NO